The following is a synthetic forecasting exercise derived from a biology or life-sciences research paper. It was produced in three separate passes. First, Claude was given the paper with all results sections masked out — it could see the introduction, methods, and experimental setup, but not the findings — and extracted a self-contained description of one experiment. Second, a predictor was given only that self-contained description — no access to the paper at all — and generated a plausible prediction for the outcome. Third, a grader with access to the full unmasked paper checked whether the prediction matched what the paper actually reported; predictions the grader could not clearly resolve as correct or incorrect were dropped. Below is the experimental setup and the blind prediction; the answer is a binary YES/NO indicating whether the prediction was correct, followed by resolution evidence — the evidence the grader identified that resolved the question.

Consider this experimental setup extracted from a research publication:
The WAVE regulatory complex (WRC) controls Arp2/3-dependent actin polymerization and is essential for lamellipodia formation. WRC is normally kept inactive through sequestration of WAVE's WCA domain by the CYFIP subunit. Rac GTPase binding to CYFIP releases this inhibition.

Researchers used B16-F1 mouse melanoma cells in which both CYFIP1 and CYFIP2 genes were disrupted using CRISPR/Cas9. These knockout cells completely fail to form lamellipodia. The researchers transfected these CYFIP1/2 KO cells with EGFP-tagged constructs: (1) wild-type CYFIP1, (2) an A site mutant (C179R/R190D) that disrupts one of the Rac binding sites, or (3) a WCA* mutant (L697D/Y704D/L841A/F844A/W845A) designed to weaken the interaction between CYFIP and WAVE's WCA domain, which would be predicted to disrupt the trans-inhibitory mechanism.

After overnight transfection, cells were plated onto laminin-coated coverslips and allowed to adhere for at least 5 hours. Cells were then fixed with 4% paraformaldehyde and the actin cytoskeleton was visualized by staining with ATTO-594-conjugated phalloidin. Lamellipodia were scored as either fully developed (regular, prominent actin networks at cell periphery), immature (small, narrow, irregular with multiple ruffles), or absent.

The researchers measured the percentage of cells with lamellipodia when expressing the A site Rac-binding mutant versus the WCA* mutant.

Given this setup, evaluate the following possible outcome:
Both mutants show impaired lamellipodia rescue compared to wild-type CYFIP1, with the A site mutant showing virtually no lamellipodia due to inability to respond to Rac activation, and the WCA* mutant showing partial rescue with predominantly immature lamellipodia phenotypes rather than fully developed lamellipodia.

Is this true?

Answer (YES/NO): NO